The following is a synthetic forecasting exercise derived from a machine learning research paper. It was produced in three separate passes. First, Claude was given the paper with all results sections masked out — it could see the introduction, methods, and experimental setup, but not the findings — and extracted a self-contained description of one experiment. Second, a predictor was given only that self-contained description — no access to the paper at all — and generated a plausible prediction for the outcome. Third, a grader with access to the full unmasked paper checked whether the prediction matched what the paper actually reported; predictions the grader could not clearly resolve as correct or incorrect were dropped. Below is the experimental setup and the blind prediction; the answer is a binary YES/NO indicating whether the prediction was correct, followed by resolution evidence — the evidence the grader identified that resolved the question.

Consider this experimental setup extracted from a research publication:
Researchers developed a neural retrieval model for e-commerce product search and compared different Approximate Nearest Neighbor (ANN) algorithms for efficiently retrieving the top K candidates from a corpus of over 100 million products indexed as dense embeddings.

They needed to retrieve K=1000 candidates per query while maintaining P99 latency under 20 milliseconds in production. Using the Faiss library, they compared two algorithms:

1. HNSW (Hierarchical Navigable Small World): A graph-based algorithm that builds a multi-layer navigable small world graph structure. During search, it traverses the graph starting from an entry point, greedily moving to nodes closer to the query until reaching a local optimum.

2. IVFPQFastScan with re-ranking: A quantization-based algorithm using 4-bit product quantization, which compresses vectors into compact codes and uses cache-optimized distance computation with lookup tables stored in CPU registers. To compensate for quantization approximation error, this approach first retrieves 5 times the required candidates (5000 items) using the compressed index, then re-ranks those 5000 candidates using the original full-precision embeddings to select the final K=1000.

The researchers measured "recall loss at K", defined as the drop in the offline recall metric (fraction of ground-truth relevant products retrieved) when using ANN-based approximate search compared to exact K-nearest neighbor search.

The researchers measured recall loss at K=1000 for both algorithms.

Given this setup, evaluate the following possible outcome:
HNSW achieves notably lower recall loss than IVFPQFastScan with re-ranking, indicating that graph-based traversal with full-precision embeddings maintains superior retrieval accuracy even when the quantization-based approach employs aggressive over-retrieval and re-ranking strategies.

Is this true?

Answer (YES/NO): NO